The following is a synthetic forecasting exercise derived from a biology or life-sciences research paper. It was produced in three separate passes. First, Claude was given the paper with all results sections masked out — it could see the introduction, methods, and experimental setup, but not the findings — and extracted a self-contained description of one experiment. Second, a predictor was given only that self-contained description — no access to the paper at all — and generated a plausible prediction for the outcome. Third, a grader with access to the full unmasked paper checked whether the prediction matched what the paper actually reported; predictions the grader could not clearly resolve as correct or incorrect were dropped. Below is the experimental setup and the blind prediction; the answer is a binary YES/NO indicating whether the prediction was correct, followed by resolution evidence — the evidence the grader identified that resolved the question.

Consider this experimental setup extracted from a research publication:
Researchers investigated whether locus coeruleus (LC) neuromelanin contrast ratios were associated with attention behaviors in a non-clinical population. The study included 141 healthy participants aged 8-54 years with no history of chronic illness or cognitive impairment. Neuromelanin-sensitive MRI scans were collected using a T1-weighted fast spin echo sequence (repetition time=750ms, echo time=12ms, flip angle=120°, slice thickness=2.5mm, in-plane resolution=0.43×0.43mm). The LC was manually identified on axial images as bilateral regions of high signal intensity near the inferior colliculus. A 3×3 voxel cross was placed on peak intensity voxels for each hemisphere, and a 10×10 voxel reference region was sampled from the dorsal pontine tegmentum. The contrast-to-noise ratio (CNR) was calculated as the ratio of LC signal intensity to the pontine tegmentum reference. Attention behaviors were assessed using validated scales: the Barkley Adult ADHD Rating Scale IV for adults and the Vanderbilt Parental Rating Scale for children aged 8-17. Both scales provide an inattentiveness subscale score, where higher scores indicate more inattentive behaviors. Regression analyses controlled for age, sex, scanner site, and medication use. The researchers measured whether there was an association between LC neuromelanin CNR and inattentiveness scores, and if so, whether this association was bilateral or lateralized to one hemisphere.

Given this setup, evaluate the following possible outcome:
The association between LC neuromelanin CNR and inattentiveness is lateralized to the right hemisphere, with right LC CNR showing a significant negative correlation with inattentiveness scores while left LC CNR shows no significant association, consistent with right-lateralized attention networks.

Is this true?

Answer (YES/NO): YES